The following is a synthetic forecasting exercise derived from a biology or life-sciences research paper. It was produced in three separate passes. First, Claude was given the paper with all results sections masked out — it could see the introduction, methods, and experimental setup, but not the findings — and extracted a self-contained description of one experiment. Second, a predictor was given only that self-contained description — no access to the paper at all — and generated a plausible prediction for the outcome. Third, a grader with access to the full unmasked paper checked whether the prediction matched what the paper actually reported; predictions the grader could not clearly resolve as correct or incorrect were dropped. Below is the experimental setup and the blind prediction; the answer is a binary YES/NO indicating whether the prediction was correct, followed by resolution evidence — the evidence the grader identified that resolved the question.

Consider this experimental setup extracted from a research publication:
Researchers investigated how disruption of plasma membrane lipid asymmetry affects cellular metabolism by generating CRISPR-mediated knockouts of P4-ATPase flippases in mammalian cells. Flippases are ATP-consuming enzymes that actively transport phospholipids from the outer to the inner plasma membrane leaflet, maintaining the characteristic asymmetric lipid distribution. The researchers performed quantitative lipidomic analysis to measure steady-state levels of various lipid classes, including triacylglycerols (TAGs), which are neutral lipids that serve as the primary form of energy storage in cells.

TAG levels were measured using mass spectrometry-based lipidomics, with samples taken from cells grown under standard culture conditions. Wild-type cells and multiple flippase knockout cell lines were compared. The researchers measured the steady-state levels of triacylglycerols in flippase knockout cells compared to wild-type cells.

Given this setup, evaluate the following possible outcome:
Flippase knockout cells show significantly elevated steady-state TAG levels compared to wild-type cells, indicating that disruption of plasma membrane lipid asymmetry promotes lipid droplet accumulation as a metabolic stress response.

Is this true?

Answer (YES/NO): NO